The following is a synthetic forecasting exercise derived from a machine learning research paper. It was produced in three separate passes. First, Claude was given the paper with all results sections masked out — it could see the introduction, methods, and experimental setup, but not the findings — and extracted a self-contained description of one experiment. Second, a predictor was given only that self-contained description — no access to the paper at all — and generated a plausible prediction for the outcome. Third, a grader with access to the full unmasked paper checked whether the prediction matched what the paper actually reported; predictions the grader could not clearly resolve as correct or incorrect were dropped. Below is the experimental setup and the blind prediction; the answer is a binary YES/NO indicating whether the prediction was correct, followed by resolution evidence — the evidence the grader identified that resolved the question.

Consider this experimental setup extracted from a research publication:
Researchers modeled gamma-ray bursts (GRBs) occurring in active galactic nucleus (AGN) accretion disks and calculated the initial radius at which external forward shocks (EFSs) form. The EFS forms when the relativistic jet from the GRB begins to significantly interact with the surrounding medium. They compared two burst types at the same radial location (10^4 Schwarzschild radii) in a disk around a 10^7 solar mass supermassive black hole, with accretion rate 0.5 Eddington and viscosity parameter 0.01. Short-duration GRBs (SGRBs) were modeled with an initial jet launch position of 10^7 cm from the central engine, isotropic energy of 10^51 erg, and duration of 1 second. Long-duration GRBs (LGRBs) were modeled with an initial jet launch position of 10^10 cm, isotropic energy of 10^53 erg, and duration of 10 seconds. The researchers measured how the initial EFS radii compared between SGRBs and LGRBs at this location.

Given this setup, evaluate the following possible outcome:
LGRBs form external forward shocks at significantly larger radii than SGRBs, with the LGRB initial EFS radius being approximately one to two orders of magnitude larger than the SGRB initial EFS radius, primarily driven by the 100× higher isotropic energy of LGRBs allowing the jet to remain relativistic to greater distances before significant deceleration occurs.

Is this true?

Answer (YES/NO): NO